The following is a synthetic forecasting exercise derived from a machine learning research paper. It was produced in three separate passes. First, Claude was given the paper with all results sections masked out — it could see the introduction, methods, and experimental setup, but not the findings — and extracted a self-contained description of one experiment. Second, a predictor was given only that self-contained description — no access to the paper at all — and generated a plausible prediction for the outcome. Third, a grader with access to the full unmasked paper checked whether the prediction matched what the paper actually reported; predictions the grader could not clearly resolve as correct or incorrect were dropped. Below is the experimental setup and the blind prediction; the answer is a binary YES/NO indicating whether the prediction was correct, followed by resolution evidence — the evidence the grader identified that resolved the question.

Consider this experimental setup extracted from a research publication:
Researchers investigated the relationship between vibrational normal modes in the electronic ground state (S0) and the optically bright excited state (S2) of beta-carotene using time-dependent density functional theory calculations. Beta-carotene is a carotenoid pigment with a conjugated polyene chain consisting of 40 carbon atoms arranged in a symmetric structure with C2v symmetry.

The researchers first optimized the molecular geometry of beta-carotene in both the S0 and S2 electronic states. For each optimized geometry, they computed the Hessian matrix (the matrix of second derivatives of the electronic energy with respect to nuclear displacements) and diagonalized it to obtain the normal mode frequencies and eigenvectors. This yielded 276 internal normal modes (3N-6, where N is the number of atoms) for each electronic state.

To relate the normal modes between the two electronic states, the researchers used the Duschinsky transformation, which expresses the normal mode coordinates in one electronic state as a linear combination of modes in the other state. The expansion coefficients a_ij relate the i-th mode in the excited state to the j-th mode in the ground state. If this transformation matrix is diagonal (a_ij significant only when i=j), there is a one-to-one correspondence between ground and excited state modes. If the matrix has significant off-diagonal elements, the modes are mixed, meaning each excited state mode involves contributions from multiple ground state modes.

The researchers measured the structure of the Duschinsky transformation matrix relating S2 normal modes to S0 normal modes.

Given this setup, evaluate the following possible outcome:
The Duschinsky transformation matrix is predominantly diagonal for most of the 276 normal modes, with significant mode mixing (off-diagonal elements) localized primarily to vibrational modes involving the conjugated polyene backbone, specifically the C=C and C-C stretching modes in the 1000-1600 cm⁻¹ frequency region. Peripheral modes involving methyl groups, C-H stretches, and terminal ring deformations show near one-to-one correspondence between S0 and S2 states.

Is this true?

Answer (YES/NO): NO